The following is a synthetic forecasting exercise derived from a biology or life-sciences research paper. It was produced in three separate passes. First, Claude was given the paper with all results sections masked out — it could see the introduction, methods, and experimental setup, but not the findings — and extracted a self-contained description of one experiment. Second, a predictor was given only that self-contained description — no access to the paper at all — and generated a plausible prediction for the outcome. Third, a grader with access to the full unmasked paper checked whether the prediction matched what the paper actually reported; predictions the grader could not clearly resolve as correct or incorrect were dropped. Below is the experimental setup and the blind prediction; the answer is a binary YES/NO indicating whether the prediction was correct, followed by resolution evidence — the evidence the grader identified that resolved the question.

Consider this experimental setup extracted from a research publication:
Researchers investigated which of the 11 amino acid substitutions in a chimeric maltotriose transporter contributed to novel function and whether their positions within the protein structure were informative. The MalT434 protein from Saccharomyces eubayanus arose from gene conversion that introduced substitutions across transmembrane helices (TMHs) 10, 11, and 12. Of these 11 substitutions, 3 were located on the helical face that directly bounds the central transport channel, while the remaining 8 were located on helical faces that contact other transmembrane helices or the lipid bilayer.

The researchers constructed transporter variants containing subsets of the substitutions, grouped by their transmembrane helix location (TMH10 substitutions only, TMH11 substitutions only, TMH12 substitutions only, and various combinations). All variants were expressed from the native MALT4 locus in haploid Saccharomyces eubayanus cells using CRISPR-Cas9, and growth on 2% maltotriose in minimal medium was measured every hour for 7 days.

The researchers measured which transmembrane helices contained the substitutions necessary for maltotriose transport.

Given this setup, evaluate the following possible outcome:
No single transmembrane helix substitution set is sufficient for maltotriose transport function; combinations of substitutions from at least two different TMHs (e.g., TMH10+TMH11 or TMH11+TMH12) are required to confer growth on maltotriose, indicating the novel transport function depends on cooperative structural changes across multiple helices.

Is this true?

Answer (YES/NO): NO